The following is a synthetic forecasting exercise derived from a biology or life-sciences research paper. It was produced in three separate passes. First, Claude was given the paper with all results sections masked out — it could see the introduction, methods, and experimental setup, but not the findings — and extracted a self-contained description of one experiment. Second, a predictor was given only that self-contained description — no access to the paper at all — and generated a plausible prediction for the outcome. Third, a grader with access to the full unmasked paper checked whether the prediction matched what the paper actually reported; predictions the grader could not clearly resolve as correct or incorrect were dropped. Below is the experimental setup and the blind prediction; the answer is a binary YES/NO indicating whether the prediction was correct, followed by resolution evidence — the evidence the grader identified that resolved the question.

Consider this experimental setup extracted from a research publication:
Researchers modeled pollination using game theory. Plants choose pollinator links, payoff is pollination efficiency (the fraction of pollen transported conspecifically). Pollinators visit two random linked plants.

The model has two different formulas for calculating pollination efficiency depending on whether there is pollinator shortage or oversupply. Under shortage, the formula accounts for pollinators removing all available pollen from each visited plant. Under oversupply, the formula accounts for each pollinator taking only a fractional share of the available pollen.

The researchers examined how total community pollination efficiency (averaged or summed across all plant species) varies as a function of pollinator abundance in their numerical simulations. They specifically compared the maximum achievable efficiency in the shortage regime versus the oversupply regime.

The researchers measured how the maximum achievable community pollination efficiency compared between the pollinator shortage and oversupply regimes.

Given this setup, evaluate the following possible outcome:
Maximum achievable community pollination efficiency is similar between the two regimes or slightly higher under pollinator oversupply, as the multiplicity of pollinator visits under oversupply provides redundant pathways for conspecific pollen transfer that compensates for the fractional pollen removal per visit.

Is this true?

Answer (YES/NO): NO